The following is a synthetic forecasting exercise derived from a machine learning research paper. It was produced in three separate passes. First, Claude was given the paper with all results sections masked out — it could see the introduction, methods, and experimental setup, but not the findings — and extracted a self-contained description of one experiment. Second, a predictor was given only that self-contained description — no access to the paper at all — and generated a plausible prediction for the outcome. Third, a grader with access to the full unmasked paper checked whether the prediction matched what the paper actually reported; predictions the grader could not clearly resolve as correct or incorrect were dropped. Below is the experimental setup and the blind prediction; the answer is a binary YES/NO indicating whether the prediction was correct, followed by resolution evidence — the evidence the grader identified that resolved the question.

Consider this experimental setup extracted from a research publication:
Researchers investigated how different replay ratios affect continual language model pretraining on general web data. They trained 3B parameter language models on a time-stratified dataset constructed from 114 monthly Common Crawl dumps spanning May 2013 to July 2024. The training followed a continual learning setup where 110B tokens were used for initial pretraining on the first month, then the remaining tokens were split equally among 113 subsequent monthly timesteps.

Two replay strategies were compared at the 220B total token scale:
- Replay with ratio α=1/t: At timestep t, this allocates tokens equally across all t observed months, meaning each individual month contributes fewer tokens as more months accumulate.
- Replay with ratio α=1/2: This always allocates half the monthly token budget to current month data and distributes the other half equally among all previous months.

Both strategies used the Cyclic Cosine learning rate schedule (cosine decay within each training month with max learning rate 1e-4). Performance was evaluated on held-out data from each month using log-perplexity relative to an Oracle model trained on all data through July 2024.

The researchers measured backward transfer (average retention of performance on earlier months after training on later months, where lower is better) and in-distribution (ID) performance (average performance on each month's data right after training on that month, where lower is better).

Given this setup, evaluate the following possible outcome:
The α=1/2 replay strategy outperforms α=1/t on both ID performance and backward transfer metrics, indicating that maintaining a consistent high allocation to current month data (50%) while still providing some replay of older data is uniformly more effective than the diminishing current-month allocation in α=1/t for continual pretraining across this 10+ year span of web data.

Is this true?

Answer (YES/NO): NO